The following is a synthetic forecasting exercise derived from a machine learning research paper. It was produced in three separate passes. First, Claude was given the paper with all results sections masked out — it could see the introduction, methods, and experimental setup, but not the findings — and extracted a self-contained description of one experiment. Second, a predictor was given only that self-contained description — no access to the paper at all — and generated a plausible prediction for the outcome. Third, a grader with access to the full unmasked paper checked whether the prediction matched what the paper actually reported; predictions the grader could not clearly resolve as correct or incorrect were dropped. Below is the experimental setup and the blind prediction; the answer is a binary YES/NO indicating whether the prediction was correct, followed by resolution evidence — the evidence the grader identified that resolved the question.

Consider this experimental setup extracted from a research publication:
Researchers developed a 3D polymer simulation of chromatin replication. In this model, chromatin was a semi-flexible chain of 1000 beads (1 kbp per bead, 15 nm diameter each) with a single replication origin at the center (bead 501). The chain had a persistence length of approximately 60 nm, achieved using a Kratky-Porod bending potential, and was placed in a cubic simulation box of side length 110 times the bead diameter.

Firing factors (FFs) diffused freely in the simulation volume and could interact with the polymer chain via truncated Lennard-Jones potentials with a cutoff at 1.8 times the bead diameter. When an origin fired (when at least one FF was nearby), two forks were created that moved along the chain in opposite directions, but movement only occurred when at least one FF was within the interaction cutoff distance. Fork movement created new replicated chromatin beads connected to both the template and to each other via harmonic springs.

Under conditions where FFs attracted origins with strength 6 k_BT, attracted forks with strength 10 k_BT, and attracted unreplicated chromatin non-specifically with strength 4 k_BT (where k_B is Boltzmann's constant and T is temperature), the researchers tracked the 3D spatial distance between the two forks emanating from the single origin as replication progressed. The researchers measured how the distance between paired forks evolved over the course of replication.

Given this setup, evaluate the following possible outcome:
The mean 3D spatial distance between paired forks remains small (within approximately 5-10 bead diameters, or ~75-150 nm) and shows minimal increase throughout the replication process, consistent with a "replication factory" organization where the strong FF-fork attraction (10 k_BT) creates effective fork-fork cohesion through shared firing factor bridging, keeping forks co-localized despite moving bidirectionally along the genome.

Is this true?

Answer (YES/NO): NO